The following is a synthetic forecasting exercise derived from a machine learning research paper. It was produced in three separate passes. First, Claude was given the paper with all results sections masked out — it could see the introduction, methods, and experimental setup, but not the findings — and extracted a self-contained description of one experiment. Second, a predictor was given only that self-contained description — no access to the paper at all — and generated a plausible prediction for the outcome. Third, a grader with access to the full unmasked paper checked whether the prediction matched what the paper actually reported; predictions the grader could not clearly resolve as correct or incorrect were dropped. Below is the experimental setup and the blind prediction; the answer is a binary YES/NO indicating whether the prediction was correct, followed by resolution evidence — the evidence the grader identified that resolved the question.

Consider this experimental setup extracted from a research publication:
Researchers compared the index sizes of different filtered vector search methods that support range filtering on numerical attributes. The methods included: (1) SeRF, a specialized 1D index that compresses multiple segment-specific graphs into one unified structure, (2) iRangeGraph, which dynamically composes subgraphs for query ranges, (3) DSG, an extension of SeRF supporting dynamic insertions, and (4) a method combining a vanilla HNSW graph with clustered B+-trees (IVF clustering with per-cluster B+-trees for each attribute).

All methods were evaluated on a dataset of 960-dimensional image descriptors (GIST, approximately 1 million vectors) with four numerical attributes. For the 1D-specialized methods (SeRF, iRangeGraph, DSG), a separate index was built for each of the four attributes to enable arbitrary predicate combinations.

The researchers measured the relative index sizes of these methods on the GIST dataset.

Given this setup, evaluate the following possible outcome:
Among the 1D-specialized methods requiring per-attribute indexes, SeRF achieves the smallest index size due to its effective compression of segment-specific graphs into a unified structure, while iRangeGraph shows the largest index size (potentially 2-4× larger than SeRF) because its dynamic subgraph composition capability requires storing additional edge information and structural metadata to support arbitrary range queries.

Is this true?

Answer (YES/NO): NO